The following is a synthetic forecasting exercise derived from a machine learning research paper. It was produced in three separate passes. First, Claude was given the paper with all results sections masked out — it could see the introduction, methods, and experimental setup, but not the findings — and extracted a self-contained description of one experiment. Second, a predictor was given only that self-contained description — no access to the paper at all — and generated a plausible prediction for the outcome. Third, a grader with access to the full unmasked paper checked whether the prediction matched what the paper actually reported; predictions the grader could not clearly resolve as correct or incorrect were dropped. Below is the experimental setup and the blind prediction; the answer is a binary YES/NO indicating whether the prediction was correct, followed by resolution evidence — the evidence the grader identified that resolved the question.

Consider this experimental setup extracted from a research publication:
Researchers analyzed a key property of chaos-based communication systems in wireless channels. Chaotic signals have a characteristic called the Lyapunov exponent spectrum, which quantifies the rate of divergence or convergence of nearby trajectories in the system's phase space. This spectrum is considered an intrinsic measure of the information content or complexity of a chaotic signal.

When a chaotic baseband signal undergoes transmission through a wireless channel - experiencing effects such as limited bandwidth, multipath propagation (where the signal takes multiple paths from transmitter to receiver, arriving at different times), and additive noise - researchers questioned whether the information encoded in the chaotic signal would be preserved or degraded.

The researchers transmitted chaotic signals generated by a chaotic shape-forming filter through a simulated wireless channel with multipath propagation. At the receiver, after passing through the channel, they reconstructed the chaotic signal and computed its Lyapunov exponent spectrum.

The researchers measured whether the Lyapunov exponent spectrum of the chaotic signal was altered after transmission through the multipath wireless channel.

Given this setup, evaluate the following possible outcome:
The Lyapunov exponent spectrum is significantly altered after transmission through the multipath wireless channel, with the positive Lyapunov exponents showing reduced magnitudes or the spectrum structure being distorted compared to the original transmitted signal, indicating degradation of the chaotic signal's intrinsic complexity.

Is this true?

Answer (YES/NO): NO